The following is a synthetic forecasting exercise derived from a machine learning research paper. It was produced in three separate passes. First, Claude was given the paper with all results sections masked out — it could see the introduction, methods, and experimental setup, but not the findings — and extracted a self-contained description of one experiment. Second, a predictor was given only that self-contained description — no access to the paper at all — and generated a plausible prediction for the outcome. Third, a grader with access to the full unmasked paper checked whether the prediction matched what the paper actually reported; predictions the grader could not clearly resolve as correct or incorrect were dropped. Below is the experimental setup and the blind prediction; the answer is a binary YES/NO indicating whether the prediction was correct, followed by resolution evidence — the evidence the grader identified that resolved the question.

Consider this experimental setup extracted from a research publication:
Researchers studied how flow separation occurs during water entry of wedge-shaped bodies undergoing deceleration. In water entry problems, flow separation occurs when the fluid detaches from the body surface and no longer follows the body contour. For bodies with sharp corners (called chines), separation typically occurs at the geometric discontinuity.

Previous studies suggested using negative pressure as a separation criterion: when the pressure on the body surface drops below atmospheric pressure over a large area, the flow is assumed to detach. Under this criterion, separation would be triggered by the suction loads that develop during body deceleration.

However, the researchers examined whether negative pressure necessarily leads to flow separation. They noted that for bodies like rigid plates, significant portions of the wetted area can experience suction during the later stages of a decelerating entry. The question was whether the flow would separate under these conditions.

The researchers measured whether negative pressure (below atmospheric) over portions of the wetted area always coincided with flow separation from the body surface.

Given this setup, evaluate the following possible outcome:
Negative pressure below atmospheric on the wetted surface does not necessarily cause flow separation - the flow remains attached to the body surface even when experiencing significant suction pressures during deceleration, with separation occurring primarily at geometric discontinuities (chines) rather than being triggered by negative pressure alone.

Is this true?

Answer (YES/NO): YES